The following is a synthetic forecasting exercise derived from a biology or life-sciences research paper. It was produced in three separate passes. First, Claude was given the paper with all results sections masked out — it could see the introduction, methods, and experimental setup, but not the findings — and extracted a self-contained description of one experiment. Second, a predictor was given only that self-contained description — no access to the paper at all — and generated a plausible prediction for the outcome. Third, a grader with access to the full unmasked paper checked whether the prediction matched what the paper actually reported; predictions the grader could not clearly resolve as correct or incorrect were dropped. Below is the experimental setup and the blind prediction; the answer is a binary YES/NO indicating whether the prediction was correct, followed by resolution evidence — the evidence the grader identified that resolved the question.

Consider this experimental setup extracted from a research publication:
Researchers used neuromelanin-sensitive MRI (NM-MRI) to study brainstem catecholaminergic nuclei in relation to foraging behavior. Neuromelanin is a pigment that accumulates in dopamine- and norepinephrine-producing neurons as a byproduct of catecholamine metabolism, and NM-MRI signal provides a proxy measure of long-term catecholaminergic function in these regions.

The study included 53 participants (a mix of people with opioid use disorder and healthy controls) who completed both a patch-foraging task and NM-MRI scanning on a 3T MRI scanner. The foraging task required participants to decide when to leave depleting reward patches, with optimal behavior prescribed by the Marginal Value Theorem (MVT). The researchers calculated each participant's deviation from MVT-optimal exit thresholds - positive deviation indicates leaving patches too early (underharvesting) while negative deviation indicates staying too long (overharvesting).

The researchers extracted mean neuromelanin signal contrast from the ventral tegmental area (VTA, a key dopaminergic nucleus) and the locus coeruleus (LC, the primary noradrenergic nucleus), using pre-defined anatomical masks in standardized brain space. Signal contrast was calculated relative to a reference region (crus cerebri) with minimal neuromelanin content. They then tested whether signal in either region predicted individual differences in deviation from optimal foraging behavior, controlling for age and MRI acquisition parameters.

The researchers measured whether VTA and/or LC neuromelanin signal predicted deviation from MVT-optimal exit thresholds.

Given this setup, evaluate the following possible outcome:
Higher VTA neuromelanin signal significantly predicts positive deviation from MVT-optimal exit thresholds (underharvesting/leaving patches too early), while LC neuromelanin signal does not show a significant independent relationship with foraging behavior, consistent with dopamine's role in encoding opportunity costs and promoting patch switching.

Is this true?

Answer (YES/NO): NO